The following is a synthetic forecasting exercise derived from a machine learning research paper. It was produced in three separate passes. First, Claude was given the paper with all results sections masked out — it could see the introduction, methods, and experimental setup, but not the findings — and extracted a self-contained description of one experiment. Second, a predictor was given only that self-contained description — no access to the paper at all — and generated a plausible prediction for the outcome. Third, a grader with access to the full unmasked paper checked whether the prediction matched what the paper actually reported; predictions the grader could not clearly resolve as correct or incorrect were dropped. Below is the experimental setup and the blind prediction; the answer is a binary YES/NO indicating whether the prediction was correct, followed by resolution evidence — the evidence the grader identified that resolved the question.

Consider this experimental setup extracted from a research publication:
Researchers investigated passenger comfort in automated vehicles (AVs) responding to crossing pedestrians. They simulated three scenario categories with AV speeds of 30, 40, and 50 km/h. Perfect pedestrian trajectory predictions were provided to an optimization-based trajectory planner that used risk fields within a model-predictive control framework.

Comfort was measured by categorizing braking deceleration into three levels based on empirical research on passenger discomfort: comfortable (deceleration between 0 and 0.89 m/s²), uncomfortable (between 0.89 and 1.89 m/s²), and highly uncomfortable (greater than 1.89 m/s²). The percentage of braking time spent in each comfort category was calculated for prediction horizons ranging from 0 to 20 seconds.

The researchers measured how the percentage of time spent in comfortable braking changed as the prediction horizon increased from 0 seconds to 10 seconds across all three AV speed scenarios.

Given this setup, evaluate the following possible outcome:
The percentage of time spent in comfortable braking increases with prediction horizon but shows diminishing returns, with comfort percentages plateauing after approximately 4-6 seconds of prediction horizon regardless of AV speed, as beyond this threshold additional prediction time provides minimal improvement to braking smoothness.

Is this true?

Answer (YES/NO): NO